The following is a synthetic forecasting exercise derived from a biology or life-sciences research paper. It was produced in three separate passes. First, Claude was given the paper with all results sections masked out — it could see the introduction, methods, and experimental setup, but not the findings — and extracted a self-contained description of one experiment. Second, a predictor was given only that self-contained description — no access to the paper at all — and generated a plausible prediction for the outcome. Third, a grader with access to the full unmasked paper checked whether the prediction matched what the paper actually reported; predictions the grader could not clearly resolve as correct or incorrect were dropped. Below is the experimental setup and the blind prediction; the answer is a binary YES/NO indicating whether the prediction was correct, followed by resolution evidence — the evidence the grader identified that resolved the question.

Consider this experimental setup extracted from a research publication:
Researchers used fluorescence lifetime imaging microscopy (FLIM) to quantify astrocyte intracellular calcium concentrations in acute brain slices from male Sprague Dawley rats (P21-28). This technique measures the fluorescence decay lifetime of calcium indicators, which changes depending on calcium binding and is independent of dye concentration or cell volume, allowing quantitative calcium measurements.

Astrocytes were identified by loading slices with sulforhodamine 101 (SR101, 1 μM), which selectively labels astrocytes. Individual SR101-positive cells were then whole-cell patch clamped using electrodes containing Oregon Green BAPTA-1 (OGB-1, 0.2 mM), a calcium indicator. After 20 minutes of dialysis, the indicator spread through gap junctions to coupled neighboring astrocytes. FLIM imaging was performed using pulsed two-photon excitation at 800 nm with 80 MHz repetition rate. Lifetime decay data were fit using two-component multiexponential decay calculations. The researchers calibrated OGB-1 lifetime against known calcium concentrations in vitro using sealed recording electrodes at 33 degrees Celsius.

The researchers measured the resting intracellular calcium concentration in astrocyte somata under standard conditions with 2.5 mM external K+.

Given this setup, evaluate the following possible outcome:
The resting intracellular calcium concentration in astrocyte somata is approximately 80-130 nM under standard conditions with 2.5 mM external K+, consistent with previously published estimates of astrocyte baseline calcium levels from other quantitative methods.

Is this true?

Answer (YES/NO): NO